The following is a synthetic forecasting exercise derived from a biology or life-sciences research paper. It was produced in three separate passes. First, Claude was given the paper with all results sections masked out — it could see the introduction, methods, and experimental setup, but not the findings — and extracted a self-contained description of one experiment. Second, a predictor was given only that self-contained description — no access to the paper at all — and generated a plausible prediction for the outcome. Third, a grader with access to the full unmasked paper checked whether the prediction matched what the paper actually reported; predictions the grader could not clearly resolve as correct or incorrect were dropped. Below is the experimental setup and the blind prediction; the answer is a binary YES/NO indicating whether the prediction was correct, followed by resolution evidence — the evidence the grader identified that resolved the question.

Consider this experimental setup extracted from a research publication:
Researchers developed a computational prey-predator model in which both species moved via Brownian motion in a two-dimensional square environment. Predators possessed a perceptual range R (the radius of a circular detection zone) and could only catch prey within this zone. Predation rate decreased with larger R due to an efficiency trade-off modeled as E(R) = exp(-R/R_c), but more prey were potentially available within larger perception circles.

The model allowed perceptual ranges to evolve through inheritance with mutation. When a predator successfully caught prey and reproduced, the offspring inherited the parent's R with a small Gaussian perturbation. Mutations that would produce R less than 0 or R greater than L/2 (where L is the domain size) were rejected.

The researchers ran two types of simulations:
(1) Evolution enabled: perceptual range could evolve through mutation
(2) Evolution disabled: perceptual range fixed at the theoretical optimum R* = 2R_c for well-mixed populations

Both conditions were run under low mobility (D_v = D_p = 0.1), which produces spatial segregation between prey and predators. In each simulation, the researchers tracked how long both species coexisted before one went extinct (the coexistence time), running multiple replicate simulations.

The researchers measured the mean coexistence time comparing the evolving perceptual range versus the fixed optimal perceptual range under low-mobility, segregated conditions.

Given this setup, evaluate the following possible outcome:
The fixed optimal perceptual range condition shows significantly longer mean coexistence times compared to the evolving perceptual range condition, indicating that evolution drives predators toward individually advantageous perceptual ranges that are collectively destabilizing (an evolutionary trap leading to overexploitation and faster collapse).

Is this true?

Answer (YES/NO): NO